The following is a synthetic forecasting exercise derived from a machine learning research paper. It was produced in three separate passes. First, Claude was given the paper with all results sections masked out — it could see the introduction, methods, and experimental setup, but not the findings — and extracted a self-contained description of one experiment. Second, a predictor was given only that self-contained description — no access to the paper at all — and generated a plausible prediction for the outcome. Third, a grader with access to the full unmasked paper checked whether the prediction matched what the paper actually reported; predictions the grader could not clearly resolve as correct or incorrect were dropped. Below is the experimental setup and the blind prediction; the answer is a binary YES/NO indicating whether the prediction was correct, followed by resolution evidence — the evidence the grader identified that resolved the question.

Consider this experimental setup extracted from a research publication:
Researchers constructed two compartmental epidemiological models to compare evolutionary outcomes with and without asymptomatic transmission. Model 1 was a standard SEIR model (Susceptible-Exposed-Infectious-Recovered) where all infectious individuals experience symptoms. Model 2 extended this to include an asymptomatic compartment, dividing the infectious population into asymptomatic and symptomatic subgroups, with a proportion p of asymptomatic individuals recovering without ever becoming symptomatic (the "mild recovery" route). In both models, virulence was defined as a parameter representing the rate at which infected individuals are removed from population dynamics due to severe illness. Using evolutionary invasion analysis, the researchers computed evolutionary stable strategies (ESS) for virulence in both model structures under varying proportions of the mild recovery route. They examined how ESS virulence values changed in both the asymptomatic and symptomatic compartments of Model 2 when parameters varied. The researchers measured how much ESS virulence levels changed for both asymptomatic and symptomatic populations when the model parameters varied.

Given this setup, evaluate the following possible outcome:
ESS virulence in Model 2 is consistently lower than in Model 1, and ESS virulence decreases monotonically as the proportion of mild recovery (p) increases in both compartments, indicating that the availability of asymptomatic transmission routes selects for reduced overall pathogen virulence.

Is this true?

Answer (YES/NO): NO